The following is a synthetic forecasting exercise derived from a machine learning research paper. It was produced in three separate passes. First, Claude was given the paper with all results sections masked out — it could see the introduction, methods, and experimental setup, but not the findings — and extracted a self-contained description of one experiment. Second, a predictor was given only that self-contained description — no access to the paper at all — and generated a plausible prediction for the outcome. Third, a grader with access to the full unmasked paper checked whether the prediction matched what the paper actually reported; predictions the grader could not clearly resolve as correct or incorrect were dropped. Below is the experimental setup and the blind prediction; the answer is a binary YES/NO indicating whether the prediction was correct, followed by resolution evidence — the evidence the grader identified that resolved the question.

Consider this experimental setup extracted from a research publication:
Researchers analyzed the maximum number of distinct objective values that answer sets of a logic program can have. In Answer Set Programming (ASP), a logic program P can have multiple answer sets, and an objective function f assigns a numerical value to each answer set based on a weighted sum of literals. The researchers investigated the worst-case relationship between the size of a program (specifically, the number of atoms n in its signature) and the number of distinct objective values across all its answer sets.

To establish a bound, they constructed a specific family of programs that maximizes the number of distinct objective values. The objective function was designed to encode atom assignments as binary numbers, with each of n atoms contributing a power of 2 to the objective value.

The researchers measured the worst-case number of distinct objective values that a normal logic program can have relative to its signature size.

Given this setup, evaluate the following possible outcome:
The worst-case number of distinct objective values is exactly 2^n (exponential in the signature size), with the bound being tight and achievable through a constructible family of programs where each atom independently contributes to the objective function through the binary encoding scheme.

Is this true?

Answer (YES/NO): NO